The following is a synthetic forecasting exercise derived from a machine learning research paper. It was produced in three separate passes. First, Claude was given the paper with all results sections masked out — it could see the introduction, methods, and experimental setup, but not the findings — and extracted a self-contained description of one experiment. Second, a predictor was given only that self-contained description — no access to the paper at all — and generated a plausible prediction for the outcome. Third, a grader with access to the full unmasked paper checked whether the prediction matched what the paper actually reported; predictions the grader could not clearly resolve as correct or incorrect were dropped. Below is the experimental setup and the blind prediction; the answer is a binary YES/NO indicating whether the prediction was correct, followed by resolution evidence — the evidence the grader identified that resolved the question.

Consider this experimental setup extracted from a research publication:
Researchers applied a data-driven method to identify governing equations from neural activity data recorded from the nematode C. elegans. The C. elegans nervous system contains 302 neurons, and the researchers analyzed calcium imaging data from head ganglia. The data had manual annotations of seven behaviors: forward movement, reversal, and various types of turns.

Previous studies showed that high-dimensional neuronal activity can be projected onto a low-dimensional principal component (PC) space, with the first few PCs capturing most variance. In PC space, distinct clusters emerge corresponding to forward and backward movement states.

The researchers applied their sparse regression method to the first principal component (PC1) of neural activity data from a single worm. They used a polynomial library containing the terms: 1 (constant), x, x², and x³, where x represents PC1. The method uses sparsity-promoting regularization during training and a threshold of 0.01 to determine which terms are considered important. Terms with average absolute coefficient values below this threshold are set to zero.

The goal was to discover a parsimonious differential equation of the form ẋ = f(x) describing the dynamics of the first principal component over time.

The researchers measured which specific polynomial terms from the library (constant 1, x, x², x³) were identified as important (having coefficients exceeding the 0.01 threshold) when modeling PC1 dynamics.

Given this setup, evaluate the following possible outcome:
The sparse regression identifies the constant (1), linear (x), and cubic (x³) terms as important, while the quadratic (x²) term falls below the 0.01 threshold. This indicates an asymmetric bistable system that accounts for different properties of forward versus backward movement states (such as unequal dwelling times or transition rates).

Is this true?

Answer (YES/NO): NO